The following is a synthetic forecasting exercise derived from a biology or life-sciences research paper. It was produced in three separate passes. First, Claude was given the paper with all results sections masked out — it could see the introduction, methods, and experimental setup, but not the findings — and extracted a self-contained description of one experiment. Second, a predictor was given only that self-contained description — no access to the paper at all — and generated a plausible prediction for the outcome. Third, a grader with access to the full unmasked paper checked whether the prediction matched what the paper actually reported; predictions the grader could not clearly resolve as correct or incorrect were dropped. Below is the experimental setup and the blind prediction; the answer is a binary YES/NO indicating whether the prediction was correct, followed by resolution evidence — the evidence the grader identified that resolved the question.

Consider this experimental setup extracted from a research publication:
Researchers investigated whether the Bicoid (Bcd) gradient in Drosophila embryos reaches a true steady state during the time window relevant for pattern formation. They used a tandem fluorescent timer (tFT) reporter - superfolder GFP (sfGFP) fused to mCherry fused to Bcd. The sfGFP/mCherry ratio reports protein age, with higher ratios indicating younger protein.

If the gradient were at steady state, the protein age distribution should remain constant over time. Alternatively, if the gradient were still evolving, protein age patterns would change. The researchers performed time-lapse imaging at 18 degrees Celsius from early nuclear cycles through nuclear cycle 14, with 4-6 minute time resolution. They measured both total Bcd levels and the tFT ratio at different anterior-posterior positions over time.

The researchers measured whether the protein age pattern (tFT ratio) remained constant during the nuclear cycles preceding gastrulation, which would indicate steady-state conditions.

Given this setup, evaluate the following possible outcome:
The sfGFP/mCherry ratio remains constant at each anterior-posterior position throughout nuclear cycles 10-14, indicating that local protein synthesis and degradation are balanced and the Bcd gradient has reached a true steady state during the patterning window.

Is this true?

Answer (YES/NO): NO